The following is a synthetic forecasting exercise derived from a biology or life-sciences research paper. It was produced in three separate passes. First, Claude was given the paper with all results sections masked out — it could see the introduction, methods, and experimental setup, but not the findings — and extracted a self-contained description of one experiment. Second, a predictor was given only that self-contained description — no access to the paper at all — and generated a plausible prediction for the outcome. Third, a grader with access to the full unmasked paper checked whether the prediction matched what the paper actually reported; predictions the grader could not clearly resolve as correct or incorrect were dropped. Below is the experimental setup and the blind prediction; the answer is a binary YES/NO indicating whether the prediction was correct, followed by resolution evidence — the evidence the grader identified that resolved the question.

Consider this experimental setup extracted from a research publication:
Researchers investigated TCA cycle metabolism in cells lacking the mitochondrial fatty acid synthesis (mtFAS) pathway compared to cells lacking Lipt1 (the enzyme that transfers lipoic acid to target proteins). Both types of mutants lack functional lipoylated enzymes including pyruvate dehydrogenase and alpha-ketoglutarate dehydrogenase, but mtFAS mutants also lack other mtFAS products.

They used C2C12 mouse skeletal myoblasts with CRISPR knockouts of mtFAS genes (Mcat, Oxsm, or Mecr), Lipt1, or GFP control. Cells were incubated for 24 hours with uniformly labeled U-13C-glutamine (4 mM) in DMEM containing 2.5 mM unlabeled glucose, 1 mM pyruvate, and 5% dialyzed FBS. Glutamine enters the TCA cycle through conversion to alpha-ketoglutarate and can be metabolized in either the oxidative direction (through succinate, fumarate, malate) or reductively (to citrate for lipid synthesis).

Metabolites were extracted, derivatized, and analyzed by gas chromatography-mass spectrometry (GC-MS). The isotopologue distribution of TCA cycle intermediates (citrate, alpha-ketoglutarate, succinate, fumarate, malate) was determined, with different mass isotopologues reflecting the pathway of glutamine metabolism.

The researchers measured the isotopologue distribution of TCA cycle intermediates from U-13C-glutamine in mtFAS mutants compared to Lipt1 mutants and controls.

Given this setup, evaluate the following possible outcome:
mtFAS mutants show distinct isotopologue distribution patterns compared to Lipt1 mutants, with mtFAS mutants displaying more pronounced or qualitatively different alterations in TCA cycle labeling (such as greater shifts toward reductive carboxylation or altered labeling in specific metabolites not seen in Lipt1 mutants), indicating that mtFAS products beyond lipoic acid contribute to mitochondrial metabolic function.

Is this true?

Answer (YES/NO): YES